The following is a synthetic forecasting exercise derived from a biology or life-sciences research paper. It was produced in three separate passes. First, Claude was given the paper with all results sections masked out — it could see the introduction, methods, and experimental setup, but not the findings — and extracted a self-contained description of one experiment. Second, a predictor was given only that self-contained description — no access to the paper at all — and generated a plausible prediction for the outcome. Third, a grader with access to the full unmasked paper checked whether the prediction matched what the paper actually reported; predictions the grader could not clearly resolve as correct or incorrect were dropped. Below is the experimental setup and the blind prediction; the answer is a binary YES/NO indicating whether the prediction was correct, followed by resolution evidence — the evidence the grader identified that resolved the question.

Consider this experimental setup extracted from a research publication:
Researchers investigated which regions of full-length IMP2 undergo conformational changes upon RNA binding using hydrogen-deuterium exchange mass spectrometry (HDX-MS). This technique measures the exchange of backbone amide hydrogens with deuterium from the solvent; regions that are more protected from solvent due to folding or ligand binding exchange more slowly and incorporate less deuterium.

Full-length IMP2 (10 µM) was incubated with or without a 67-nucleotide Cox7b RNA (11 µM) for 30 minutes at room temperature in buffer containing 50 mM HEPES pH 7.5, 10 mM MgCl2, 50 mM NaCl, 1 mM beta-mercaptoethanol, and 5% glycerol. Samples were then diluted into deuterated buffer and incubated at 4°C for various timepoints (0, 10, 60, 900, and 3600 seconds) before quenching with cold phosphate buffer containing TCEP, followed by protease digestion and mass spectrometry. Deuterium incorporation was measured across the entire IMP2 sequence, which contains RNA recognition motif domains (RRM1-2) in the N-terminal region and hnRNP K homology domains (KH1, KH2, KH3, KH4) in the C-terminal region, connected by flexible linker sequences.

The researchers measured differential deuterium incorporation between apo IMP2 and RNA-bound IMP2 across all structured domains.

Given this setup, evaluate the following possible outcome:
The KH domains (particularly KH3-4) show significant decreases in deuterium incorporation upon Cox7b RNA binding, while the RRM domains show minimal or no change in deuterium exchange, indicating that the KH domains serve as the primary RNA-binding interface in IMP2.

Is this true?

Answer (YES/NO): NO